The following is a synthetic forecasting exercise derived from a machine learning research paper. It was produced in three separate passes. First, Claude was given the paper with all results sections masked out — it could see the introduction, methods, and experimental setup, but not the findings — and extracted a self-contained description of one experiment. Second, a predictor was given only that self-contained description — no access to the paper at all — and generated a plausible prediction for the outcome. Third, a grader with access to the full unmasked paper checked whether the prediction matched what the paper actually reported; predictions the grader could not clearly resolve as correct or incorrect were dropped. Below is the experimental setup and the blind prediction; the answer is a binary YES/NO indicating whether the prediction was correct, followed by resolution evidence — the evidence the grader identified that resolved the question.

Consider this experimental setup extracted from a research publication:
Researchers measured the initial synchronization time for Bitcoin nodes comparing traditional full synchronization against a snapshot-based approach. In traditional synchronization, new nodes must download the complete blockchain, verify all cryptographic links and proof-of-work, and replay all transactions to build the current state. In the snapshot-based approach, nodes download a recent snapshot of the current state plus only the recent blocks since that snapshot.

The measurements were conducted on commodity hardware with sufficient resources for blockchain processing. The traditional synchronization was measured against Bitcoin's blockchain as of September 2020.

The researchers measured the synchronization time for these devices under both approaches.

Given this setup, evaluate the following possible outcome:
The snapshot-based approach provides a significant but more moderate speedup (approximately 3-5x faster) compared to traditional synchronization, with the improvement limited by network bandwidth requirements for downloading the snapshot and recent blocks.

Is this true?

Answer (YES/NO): NO